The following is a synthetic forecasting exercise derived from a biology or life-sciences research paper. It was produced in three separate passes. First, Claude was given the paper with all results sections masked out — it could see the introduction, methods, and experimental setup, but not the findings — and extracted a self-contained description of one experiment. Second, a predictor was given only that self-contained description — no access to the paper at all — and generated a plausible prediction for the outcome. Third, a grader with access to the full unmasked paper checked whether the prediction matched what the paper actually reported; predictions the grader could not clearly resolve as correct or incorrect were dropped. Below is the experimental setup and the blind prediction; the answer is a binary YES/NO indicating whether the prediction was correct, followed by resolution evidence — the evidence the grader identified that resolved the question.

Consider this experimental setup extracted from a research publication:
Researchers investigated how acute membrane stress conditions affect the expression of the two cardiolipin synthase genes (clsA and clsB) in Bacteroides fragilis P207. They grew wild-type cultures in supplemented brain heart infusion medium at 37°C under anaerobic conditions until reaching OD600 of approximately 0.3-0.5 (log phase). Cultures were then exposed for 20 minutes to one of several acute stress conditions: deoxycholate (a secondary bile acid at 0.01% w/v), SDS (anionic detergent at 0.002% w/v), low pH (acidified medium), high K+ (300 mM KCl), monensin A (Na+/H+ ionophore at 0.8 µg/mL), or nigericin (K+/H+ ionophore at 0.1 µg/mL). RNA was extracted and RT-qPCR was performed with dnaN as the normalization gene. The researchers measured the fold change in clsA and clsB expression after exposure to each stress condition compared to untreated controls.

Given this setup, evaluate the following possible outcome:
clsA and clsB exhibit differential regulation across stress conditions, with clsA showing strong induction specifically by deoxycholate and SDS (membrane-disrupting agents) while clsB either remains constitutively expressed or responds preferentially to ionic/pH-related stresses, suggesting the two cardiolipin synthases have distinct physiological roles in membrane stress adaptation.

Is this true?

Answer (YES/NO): NO